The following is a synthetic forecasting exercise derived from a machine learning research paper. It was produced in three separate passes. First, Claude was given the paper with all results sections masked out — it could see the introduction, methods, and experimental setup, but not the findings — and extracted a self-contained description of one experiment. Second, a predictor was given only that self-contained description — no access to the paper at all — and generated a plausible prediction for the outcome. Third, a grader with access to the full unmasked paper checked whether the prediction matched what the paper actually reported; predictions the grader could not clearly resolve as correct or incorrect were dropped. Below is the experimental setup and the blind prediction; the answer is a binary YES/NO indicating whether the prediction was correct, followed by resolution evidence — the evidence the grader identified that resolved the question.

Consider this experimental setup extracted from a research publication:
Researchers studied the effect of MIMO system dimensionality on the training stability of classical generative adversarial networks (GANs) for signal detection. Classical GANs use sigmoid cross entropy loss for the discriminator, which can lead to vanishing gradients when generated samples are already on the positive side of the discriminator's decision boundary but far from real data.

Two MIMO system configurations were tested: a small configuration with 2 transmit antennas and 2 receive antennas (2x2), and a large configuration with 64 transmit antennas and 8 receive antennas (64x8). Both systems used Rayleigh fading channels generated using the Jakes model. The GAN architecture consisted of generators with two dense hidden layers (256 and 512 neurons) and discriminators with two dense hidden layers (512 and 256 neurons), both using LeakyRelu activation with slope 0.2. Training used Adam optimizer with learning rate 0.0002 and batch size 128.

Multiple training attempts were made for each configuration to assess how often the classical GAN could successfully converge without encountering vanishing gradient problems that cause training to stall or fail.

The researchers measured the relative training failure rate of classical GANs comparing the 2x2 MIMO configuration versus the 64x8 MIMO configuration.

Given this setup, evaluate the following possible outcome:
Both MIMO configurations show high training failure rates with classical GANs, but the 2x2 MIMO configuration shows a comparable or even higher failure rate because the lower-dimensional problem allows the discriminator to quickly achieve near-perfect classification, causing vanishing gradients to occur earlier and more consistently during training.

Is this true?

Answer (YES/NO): NO